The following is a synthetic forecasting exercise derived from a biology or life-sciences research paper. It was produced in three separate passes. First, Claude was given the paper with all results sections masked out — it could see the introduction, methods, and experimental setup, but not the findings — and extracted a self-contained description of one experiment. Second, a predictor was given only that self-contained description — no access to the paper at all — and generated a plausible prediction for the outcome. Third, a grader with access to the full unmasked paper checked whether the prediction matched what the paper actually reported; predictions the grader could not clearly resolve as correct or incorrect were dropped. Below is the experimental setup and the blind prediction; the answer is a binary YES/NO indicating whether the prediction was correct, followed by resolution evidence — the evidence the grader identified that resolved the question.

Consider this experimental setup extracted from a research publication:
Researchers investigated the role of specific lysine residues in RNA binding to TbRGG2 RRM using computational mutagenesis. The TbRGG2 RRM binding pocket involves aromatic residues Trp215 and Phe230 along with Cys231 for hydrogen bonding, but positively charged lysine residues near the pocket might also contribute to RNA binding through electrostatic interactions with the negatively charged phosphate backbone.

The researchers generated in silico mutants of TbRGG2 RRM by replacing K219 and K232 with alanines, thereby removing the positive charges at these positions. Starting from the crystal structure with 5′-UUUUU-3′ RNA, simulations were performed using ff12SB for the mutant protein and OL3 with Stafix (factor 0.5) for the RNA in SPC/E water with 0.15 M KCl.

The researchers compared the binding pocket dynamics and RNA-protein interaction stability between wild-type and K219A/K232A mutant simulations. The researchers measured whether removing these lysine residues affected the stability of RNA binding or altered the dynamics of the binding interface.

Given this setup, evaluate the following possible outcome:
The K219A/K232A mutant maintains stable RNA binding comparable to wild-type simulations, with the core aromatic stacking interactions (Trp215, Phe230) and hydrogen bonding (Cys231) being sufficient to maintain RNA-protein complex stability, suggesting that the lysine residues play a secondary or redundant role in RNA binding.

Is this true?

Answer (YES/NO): NO